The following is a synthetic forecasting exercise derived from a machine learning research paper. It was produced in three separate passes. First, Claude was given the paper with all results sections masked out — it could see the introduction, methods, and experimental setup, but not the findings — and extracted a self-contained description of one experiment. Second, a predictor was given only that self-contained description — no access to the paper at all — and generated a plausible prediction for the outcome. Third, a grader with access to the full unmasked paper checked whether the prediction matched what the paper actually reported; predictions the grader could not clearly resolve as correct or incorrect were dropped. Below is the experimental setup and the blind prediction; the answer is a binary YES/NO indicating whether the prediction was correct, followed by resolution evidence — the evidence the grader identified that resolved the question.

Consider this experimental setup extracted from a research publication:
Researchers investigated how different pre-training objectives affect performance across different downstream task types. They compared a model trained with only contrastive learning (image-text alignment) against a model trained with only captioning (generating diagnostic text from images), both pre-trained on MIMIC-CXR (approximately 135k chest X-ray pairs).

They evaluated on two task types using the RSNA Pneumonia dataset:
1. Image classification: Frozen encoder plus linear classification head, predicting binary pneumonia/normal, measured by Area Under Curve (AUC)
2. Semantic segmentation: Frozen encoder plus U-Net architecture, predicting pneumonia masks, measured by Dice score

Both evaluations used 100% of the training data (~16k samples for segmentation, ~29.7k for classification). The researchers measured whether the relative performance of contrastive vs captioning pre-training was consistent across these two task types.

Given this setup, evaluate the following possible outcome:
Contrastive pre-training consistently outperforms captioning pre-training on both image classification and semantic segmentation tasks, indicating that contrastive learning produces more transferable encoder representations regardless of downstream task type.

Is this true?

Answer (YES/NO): NO